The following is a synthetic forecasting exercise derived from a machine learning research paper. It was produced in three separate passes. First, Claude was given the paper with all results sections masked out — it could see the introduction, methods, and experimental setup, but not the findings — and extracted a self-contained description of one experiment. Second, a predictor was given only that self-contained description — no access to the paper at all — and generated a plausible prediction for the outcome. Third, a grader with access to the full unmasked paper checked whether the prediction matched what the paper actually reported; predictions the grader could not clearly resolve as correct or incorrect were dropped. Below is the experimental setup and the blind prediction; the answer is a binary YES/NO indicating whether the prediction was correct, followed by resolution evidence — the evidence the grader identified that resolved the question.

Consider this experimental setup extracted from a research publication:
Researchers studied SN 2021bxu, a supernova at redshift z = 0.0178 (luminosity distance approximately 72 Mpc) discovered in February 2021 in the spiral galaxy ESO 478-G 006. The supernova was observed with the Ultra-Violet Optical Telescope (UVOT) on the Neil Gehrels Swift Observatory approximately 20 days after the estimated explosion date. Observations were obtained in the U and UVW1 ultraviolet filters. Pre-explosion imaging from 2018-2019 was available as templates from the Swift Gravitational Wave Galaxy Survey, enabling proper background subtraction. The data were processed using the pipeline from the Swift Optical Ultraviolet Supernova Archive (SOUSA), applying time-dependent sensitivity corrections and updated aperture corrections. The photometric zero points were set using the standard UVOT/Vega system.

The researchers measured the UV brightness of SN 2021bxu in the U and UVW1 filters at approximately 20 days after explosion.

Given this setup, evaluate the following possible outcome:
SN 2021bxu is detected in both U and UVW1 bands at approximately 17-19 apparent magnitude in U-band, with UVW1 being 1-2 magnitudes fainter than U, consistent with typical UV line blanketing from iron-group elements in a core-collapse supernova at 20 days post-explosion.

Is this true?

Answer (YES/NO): NO